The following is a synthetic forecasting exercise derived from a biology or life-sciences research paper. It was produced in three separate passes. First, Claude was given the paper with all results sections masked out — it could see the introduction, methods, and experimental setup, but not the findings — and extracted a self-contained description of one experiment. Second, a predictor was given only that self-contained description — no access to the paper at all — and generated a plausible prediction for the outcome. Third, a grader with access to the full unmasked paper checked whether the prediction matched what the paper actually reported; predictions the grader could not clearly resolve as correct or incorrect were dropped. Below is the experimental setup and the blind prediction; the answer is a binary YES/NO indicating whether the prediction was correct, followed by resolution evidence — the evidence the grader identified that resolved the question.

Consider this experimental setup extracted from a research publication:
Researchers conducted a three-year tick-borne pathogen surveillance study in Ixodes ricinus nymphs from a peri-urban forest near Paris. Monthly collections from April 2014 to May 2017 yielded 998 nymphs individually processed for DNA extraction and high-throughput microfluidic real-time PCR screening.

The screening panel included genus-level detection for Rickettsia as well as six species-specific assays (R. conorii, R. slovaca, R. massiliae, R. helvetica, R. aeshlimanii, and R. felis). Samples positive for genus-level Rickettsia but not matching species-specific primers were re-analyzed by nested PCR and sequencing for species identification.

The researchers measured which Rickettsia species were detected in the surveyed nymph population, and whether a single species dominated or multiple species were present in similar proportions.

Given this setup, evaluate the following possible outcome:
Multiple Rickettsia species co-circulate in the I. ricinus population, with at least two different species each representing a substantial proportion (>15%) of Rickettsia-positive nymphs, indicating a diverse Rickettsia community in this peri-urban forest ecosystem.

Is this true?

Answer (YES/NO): NO